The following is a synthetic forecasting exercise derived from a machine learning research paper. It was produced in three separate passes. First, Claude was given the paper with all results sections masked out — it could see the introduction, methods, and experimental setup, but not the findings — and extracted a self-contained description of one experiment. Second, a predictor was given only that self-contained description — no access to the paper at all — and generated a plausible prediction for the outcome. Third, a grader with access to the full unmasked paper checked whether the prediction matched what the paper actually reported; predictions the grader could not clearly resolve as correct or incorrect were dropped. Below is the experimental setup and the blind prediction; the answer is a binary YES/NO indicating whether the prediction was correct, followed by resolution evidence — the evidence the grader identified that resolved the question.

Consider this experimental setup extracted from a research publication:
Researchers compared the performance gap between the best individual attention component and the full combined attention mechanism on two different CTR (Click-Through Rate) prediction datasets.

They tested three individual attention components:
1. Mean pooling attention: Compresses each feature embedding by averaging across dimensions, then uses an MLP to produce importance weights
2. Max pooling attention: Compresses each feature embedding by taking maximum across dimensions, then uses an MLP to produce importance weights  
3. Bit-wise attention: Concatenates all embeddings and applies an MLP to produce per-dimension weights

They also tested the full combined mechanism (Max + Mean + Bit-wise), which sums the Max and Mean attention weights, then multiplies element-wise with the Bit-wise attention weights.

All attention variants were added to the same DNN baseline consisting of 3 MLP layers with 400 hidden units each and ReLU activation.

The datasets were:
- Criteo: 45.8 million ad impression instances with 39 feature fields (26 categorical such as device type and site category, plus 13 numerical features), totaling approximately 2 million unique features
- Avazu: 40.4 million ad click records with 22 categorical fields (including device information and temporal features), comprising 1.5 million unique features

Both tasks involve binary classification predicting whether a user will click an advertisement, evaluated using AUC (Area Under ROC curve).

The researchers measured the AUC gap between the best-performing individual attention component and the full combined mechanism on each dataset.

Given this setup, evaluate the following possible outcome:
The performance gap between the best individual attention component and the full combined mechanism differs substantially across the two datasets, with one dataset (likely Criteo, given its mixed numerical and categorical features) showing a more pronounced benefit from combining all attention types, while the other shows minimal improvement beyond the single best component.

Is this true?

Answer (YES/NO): NO